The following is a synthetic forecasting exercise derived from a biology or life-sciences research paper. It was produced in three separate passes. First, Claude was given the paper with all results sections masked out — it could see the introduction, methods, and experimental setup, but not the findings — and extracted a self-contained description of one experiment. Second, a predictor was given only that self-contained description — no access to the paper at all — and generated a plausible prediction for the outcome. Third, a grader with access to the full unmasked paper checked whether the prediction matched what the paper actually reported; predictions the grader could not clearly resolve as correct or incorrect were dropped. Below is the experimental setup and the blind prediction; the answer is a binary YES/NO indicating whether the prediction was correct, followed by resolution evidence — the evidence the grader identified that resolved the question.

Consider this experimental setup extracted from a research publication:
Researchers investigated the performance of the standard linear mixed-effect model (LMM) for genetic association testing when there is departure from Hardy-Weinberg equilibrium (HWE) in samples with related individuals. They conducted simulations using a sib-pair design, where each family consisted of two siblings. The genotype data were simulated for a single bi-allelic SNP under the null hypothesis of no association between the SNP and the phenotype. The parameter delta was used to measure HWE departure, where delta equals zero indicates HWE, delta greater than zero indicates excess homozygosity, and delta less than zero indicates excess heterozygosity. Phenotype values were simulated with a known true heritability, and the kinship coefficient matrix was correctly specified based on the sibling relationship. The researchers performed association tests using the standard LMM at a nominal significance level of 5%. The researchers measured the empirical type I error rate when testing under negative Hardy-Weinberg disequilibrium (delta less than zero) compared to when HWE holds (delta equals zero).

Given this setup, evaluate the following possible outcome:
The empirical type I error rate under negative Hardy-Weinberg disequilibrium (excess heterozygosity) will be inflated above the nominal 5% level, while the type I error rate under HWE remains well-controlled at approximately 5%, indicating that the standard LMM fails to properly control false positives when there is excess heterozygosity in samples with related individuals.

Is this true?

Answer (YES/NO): NO